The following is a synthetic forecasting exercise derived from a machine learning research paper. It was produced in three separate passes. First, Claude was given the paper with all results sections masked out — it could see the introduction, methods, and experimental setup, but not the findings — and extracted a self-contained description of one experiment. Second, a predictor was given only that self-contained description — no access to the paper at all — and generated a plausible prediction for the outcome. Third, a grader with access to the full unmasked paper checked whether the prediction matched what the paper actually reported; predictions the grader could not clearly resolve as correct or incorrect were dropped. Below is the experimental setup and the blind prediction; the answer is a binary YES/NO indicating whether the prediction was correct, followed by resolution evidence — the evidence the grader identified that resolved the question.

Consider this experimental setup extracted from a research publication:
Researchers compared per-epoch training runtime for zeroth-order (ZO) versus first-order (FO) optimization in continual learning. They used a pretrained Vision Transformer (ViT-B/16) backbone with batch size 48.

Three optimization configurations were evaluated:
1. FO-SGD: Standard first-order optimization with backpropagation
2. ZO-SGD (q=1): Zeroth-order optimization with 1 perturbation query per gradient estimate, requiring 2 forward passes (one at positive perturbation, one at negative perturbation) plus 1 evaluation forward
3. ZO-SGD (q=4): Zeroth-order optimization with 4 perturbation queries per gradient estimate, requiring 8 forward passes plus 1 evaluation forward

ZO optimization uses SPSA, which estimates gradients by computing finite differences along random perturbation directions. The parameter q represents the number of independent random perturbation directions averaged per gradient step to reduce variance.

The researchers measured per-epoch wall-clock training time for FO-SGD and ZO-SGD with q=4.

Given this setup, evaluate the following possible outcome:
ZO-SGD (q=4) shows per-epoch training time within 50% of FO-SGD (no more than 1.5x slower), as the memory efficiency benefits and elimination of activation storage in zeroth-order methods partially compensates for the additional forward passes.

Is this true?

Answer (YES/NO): NO